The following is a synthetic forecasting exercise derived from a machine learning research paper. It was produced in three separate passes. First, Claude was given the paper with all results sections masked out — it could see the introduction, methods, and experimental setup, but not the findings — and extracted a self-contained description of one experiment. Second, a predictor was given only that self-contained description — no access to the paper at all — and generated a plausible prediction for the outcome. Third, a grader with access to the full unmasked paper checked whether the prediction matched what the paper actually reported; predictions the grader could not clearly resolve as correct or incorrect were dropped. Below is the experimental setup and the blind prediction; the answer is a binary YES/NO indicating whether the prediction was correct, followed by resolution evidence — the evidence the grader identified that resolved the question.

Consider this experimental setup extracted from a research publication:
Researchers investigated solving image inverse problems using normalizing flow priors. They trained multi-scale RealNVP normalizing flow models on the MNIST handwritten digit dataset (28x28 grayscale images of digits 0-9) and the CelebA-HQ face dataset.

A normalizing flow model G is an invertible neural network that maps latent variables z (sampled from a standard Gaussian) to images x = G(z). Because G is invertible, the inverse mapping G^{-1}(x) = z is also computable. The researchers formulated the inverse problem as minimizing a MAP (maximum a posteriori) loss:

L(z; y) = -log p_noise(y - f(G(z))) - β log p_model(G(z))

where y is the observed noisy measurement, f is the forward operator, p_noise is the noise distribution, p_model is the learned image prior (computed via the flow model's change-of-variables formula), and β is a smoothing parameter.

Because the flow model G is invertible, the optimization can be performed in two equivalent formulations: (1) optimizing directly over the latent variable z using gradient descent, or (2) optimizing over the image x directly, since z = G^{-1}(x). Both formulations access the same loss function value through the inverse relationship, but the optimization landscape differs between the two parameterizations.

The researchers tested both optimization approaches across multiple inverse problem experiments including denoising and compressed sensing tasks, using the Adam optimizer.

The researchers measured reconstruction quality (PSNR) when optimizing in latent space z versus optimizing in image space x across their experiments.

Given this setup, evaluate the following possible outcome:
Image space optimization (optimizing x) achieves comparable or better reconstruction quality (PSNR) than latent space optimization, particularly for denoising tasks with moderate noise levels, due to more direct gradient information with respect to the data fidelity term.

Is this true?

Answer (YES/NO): NO